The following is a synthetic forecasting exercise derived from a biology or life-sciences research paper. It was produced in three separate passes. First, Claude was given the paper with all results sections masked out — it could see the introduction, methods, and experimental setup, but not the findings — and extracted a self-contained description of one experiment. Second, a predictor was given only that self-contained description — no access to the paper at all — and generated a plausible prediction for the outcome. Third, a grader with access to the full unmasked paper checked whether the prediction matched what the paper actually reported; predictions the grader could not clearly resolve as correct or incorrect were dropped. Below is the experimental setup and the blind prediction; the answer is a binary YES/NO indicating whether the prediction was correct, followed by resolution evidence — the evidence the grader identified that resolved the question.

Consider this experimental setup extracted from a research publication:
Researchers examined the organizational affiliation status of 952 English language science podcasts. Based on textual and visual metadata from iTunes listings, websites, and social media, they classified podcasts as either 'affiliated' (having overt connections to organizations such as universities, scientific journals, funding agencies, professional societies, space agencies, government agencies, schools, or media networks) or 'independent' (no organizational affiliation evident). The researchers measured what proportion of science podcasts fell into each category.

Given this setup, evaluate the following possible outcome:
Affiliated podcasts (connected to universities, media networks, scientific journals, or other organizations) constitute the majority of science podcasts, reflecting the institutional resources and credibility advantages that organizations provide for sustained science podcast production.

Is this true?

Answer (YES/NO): YES